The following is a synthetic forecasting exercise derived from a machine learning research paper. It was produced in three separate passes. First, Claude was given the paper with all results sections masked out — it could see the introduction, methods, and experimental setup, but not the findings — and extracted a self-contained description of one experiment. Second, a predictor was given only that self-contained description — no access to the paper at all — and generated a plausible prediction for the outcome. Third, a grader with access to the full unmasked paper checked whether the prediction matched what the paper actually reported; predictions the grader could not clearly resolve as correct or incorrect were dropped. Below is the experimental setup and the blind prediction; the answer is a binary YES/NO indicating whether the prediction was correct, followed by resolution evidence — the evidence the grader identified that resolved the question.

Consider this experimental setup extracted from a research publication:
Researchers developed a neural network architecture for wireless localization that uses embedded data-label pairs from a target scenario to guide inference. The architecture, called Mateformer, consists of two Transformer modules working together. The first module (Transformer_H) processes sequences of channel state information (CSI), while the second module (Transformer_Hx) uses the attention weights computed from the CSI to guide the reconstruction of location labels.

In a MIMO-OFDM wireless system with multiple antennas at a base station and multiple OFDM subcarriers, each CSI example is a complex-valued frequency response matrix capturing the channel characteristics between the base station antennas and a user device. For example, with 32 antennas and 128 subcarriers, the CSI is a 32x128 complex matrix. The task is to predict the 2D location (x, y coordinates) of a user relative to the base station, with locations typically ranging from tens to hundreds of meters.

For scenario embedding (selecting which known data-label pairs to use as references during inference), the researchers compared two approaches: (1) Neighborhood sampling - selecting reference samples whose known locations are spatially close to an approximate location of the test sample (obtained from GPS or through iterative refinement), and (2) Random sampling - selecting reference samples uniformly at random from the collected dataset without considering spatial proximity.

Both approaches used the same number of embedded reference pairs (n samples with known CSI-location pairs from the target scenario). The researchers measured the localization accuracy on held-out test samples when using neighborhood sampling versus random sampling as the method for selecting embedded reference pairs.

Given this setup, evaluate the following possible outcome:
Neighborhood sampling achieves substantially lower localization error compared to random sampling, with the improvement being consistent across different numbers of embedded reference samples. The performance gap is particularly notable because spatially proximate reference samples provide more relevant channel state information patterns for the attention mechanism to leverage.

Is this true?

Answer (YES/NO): NO